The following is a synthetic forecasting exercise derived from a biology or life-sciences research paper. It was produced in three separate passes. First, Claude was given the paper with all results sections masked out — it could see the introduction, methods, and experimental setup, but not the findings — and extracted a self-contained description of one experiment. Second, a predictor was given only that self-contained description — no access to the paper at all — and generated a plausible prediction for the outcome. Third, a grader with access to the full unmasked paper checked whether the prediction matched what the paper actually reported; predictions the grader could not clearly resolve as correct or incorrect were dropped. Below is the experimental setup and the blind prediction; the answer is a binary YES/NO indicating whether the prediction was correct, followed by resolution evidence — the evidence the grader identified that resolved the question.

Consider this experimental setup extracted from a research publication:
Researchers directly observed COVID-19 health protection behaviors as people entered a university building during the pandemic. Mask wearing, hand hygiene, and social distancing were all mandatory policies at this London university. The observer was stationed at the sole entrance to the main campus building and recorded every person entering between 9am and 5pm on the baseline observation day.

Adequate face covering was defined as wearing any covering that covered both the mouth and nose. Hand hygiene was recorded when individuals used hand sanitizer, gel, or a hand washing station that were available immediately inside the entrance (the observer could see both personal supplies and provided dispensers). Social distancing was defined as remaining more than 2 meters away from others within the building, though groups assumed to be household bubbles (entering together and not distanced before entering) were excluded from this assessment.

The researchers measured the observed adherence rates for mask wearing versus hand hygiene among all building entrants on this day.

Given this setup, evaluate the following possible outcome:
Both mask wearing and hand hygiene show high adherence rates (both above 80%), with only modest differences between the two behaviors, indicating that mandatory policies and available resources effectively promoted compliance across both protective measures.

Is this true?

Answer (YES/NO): NO